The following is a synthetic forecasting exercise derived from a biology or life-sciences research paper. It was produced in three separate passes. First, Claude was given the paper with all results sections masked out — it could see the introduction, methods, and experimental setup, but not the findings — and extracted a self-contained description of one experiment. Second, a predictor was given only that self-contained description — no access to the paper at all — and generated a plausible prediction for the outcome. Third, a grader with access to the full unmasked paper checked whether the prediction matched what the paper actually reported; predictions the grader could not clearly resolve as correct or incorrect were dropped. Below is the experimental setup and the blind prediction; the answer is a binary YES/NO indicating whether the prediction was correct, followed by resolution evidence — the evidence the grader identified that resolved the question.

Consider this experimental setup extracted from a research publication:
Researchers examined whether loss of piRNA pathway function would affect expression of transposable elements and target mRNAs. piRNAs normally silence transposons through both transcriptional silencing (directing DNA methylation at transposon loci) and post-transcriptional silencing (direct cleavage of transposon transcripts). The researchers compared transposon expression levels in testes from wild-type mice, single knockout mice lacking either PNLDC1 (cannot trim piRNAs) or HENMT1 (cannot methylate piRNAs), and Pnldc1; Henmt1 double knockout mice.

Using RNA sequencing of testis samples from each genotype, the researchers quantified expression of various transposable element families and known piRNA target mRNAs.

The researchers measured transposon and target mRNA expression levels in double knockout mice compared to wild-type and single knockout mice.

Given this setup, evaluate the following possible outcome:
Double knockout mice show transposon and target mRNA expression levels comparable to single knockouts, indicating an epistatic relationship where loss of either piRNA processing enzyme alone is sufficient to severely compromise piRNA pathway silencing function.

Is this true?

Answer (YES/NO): NO